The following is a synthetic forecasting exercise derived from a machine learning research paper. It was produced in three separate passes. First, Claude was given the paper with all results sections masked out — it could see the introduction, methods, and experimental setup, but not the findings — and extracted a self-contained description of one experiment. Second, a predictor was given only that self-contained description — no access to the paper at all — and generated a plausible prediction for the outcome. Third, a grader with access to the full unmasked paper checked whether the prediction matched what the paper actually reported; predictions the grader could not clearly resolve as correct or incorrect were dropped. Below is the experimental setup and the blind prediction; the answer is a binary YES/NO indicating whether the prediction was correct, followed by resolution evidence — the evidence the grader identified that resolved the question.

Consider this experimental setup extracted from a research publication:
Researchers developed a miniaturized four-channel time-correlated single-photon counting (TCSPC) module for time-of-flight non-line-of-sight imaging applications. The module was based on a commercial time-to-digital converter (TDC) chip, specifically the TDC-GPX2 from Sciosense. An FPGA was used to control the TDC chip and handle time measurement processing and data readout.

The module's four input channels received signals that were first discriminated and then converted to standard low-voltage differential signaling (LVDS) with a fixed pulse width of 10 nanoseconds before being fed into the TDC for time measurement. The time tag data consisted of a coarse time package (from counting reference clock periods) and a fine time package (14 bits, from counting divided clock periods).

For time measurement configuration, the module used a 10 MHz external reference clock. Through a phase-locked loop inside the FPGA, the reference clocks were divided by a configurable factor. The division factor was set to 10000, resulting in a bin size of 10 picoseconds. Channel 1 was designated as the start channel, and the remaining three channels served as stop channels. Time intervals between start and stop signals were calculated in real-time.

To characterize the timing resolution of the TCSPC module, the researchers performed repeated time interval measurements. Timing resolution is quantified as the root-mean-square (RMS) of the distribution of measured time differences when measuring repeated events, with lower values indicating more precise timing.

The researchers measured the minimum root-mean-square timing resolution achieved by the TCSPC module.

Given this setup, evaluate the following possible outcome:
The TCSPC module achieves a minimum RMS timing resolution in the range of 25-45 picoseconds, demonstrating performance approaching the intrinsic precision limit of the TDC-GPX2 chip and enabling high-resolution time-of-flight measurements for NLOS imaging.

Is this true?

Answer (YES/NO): YES